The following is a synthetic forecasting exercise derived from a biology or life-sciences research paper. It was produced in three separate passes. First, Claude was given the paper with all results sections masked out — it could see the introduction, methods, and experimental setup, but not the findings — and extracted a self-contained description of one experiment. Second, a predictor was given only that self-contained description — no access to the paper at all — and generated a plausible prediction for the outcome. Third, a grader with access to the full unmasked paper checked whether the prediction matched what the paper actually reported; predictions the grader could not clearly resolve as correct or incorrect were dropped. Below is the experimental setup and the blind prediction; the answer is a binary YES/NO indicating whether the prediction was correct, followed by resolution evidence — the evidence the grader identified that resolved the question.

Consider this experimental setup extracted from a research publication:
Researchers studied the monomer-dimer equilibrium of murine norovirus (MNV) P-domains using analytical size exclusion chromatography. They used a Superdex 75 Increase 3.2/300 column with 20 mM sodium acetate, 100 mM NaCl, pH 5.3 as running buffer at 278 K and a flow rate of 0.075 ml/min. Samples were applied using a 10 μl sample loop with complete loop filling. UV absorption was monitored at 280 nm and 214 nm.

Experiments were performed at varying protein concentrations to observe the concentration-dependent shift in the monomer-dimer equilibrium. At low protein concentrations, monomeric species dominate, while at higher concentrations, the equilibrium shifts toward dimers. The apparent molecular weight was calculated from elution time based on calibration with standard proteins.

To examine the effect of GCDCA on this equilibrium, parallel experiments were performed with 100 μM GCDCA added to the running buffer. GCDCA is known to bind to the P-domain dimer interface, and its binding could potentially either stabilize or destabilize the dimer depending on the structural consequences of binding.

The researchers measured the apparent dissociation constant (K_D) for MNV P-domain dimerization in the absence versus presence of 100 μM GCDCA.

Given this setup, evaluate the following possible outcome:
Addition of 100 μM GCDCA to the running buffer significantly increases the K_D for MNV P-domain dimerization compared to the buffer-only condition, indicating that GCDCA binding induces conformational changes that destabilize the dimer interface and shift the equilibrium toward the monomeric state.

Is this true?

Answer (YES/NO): NO